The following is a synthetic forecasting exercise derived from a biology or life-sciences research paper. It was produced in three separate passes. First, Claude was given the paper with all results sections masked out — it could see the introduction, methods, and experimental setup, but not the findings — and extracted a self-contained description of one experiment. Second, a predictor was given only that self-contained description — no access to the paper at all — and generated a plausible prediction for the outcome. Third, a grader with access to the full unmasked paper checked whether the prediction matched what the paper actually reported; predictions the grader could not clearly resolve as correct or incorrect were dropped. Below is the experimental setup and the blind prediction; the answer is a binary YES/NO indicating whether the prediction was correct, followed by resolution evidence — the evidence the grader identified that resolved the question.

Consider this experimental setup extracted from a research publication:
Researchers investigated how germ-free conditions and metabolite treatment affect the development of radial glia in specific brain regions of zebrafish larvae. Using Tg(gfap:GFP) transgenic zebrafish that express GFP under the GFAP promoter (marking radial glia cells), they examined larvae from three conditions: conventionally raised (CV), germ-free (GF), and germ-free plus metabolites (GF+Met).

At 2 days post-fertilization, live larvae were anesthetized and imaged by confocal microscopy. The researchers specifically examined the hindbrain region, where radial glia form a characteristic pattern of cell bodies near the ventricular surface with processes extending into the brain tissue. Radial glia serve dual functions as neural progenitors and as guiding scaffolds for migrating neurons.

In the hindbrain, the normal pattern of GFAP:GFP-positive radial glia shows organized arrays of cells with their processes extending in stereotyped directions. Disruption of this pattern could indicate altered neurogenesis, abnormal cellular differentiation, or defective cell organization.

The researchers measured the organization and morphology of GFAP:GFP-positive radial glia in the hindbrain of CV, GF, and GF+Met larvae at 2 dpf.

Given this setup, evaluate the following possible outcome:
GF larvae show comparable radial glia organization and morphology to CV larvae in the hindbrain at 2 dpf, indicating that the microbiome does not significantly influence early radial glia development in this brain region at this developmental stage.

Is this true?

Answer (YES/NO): NO